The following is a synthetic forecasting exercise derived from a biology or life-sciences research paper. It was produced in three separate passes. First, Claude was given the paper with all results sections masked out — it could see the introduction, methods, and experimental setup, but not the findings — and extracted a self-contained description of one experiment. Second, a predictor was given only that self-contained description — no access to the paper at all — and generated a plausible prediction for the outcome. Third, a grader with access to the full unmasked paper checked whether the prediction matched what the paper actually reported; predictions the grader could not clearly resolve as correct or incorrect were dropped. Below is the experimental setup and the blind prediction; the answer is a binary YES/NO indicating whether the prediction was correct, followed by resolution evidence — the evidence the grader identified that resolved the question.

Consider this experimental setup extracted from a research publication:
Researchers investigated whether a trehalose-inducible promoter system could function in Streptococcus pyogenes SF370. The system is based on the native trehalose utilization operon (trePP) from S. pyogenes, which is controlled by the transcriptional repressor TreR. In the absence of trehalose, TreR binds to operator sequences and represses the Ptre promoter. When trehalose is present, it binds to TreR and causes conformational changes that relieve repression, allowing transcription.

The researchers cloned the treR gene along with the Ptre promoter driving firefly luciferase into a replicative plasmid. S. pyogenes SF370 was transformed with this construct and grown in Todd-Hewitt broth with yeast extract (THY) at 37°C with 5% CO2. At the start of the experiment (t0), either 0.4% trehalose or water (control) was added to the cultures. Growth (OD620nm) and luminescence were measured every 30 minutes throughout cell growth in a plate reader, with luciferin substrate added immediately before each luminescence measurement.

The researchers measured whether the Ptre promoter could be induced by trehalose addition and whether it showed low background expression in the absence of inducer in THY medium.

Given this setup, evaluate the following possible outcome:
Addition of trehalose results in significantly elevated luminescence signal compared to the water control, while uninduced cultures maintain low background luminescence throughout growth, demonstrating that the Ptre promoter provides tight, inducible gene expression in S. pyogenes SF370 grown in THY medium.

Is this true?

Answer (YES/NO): NO